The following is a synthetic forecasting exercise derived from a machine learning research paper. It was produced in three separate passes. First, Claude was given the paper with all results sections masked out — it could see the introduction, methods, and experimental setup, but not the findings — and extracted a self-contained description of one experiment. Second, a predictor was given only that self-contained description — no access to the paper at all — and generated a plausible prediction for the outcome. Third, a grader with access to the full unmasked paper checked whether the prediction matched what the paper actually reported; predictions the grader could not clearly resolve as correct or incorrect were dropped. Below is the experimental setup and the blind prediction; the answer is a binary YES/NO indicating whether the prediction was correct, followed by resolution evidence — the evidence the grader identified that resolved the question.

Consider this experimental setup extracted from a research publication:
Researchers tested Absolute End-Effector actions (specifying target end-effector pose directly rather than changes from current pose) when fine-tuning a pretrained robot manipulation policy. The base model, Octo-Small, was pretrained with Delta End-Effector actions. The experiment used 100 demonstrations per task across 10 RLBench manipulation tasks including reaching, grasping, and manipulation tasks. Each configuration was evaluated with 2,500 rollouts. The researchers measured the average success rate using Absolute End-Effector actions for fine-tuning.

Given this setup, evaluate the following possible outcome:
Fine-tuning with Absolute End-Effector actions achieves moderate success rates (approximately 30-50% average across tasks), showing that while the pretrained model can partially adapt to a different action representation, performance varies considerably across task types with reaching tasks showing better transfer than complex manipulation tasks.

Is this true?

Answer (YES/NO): NO